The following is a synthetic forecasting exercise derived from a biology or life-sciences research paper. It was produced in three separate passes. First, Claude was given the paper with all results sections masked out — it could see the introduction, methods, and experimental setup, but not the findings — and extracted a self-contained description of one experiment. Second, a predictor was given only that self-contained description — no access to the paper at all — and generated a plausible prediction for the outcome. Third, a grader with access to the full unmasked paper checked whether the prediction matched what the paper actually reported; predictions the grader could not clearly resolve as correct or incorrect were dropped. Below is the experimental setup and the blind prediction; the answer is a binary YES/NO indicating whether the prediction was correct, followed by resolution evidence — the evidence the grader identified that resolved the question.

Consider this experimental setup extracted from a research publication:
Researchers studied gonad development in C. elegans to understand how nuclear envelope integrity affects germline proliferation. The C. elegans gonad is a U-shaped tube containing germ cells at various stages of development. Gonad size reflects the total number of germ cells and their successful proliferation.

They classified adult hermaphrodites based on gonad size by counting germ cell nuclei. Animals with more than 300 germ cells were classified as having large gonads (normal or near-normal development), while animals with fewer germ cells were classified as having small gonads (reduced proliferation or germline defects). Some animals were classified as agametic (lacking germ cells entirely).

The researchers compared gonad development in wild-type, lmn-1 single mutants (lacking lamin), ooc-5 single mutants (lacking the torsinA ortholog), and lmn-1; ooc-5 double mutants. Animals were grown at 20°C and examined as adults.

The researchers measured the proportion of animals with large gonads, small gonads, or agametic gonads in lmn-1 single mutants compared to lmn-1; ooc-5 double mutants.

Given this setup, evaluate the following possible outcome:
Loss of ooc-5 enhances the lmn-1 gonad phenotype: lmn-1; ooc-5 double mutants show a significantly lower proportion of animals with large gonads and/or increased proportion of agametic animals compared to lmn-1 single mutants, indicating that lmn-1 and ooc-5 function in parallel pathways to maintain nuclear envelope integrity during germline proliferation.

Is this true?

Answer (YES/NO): NO